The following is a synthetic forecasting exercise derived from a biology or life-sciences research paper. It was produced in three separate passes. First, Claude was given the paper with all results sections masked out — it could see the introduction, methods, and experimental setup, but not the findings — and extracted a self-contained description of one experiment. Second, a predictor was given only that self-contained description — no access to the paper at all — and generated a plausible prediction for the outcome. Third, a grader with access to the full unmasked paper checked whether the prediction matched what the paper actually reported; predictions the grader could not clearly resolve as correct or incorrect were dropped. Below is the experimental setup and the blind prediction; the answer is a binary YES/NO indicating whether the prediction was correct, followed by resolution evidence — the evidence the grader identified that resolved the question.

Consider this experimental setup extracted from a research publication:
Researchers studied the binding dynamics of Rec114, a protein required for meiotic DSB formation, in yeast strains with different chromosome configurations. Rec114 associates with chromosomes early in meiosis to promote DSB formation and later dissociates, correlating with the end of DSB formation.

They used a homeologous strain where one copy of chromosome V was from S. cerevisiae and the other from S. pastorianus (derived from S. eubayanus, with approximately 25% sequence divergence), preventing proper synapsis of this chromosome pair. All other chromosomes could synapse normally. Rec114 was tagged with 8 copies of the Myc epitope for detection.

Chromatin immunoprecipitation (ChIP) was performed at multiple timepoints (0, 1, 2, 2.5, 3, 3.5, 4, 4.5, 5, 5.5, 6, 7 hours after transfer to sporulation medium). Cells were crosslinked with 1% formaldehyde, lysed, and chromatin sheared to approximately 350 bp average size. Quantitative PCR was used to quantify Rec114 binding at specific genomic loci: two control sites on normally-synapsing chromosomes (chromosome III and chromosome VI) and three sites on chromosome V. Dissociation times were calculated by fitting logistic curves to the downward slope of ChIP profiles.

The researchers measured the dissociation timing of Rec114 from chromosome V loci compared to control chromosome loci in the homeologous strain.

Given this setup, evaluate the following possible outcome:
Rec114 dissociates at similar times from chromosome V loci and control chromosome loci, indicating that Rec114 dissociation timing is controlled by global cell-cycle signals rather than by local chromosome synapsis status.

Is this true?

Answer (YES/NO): NO